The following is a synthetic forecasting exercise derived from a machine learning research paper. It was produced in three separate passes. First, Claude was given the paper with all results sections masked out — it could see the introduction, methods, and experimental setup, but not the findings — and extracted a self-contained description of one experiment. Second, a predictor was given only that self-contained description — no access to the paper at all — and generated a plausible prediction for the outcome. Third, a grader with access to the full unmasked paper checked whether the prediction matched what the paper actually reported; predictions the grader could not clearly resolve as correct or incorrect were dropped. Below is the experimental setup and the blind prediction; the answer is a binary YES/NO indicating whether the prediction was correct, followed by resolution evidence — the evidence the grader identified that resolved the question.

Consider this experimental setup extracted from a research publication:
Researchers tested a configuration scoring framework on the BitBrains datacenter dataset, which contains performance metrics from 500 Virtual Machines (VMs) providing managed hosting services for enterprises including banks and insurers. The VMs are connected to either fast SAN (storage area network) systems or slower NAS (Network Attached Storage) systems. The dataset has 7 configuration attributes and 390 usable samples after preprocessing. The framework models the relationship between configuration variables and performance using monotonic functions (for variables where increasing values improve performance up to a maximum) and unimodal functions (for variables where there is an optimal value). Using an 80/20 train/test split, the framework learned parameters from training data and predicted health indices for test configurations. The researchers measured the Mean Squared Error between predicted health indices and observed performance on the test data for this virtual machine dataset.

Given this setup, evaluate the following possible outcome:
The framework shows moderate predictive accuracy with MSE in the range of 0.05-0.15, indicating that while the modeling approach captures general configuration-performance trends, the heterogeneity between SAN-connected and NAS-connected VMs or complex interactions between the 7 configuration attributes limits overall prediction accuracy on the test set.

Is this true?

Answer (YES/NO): NO